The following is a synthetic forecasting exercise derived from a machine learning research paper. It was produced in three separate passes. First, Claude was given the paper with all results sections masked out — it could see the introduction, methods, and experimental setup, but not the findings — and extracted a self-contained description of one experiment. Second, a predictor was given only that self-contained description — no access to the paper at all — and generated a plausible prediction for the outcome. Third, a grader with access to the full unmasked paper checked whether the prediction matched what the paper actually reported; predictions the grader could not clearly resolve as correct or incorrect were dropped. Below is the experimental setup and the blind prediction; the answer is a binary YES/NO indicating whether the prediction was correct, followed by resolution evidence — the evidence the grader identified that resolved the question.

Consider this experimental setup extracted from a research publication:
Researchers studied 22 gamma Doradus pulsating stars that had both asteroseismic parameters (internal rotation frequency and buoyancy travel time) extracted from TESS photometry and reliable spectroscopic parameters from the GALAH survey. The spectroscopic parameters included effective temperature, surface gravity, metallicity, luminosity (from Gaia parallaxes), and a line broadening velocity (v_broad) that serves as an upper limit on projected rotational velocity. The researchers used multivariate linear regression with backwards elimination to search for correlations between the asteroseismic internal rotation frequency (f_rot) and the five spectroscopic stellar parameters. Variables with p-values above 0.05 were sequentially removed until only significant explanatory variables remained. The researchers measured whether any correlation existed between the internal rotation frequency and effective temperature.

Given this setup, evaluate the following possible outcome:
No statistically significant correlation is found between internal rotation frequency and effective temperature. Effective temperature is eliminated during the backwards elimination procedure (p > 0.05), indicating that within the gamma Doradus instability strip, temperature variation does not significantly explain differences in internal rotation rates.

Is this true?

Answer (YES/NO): NO